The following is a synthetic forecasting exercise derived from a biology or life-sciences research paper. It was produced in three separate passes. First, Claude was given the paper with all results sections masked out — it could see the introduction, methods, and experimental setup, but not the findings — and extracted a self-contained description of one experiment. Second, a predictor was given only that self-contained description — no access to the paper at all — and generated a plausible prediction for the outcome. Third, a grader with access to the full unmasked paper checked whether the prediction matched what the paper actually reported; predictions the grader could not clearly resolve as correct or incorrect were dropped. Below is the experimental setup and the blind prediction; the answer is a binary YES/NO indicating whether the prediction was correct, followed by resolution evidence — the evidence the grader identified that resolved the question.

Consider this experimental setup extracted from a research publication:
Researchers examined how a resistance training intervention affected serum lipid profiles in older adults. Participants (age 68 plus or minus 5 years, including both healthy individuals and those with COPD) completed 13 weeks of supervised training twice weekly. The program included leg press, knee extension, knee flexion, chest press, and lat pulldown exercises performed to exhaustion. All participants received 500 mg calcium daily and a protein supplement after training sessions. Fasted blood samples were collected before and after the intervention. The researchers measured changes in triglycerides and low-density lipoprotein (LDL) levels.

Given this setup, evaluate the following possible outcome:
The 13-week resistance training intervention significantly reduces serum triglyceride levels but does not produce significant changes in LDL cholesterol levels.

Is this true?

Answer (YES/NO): NO